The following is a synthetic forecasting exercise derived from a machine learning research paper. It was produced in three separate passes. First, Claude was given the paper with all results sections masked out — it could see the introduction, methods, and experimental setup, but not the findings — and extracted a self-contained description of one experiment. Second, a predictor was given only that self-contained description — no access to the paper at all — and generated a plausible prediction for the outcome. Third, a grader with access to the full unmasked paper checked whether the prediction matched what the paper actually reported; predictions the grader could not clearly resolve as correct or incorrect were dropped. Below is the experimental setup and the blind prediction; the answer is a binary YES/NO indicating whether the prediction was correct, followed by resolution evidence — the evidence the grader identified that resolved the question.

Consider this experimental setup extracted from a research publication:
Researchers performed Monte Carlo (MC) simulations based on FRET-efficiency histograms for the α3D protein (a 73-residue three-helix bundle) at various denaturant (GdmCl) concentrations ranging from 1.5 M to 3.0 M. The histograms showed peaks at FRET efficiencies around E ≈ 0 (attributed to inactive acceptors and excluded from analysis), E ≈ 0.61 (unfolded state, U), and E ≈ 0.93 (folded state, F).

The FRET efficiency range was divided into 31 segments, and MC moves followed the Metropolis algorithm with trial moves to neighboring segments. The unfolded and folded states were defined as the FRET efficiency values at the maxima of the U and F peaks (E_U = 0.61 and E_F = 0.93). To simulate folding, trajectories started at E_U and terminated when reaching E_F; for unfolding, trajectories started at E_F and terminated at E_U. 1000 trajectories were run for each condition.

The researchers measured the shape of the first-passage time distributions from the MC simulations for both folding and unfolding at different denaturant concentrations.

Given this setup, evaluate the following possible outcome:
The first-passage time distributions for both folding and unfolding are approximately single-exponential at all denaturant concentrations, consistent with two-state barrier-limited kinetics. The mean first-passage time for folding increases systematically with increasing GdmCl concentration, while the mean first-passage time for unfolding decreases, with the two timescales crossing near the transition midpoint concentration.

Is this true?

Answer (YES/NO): YES